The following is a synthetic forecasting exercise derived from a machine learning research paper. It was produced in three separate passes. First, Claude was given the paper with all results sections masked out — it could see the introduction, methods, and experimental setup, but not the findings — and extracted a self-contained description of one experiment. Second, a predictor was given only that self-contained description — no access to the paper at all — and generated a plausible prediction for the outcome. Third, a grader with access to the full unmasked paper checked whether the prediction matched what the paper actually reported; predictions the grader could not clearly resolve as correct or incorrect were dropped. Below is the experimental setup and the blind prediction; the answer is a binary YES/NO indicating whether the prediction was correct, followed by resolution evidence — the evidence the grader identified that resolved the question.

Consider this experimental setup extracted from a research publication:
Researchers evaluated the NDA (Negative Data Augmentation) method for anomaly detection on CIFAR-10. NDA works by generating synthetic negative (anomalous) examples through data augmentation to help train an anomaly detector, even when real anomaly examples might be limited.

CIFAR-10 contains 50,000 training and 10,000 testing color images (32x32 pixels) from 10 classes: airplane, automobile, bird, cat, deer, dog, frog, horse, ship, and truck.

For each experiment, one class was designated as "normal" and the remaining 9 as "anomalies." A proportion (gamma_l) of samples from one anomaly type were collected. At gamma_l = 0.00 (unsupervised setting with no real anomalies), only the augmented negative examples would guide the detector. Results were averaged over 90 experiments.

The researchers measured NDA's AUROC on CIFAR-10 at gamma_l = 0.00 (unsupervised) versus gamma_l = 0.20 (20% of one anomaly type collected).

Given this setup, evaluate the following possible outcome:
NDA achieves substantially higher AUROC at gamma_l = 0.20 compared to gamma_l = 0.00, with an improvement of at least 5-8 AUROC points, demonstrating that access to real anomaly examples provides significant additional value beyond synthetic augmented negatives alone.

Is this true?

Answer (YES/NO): YES